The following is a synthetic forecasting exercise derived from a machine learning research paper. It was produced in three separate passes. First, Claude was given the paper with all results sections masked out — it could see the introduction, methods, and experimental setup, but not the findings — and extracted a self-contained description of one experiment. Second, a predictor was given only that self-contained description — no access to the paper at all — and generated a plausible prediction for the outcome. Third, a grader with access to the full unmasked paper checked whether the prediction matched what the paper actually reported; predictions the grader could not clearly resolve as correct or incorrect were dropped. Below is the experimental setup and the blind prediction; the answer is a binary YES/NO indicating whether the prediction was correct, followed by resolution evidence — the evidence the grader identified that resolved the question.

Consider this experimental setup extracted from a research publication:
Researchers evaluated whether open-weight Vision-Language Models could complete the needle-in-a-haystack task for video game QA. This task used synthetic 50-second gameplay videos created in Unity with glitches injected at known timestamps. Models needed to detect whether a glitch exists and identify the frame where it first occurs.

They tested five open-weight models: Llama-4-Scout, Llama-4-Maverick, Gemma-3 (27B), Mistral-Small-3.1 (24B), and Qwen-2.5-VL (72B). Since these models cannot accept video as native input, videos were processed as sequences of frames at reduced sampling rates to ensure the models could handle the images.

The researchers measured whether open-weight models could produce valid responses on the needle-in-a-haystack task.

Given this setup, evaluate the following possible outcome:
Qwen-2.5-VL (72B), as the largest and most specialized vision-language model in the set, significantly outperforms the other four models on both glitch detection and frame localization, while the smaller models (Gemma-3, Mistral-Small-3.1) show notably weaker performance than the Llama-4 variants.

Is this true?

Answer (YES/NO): NO